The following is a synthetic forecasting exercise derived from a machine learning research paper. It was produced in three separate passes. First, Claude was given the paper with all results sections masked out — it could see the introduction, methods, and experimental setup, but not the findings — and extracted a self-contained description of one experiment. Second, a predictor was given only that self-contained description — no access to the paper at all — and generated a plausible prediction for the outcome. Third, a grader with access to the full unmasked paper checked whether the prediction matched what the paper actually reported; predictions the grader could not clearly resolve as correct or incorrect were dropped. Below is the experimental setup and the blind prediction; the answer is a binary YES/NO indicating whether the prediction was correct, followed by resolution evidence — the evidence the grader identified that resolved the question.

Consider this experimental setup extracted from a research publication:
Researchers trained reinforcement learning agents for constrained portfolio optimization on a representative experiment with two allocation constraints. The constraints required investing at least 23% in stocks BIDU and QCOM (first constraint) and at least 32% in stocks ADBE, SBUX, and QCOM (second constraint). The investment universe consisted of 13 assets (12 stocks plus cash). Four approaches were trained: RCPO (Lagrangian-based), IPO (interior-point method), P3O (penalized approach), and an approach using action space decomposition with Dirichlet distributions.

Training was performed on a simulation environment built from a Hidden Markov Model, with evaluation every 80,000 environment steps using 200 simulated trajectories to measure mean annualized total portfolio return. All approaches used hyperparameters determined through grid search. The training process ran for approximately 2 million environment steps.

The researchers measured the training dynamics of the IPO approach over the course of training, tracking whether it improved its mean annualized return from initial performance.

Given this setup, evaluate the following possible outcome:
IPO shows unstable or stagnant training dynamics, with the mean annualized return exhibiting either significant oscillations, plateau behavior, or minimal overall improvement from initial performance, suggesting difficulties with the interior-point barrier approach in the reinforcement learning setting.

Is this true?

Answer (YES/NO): YES